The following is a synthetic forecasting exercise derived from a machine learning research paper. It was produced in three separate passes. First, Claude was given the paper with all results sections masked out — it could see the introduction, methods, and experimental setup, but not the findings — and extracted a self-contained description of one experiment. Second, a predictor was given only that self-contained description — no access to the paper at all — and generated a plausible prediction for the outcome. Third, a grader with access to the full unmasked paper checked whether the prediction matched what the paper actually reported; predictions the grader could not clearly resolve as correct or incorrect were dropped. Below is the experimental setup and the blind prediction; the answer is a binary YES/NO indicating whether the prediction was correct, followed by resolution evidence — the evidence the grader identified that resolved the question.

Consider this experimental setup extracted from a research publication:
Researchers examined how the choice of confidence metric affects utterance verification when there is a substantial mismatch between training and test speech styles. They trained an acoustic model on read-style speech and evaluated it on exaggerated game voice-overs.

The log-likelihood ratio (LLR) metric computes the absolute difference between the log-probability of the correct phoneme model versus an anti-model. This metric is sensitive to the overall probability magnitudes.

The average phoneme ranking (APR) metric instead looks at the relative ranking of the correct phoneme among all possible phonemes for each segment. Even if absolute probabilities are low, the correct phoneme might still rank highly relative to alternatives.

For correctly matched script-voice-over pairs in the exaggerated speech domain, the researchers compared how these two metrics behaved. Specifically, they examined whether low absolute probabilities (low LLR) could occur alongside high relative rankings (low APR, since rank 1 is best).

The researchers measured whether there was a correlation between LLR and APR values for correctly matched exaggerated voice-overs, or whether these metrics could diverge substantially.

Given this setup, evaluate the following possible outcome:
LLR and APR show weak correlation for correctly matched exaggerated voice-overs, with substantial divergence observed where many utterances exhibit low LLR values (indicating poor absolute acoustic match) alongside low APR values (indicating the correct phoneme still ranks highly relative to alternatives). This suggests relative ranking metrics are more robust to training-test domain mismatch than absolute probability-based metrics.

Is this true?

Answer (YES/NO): YES